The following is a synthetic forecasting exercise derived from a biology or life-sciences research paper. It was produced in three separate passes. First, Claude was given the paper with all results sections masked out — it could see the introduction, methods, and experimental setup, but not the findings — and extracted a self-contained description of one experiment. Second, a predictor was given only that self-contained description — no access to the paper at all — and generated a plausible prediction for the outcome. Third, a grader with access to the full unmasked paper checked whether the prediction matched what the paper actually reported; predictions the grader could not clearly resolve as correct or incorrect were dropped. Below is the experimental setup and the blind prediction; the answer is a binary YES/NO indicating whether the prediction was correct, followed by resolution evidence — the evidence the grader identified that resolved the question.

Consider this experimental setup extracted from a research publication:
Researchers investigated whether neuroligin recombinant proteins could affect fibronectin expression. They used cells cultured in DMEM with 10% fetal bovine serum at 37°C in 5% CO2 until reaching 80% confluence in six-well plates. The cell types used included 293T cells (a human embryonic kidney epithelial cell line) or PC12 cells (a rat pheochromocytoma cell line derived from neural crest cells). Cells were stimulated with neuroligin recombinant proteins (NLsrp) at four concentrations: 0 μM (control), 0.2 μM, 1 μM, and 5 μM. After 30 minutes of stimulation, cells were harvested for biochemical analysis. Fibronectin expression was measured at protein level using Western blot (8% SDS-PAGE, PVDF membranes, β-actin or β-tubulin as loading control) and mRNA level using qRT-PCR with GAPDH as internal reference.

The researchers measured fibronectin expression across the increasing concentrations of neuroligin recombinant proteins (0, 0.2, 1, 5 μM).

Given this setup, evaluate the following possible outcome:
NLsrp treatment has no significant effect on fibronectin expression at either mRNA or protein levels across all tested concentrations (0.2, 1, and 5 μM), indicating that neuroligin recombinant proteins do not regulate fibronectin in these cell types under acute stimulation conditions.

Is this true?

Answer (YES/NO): NO